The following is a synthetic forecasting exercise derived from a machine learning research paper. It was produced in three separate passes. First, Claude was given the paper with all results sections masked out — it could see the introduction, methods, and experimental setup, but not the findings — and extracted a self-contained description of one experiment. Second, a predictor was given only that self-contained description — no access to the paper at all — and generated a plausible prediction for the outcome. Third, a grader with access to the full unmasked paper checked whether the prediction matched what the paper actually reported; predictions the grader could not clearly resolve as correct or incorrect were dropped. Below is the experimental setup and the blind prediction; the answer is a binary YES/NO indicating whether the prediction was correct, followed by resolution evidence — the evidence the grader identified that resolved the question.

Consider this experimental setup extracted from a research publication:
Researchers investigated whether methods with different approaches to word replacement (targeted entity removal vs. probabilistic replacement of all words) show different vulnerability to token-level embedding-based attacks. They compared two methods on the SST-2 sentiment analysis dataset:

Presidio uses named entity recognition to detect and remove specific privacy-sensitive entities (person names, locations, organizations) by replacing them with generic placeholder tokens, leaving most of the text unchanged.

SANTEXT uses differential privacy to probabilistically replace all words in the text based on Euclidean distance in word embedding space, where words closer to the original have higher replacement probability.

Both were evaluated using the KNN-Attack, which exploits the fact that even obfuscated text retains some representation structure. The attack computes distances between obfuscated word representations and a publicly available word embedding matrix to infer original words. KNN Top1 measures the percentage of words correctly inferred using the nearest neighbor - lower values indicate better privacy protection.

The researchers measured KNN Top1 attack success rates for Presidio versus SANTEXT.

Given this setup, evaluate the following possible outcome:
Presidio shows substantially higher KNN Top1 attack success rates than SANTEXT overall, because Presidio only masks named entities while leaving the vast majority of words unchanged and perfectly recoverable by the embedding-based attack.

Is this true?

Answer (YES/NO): YES